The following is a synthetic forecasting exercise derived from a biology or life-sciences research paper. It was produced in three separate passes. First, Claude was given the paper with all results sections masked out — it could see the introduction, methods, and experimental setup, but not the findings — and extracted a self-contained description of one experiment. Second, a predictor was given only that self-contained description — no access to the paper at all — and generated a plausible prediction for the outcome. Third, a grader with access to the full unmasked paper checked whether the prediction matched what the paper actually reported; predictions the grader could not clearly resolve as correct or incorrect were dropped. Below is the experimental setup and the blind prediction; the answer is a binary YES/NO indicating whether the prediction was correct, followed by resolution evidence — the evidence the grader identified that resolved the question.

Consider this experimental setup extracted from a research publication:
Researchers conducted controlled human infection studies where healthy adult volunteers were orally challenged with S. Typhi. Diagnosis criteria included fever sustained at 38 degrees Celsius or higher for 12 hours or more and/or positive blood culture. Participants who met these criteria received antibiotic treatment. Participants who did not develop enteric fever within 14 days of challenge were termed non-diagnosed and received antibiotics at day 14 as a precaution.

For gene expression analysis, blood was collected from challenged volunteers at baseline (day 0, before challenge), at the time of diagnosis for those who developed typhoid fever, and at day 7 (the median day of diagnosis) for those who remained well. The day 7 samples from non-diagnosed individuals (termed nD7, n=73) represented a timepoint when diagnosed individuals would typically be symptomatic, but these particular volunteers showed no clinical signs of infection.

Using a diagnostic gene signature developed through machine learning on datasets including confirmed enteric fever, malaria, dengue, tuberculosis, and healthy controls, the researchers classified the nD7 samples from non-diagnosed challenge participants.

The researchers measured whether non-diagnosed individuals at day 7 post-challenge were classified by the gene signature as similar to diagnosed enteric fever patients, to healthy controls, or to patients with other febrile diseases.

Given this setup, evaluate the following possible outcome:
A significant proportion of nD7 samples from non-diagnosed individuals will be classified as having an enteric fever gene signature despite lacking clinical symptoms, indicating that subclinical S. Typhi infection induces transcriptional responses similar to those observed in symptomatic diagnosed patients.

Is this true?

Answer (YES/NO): NO